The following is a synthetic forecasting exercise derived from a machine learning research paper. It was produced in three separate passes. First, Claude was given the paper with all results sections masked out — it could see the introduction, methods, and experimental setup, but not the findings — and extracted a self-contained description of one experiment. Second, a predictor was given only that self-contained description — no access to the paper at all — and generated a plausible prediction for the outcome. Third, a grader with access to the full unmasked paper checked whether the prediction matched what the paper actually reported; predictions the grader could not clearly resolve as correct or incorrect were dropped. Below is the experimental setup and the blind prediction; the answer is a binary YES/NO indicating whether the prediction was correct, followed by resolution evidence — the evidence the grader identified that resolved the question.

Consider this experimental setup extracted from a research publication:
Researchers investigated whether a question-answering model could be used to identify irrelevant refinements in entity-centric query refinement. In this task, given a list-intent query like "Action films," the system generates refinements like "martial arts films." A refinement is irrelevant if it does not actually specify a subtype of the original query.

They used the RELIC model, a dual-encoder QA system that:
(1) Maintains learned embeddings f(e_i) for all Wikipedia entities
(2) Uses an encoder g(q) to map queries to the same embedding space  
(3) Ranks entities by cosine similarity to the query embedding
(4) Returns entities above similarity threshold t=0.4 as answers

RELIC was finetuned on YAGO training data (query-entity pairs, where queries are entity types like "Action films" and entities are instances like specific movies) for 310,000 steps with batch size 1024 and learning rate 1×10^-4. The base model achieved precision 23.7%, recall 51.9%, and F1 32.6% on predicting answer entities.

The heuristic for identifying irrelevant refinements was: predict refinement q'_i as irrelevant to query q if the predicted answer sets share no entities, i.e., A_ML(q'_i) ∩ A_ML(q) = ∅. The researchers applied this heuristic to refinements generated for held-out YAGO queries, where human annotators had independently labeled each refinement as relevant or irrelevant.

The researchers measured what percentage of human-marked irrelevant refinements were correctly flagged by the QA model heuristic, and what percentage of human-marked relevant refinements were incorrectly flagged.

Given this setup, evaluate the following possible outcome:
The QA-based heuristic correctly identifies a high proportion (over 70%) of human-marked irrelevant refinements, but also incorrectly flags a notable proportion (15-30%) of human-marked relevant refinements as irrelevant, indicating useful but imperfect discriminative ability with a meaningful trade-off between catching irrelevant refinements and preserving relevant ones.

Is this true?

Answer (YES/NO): NO